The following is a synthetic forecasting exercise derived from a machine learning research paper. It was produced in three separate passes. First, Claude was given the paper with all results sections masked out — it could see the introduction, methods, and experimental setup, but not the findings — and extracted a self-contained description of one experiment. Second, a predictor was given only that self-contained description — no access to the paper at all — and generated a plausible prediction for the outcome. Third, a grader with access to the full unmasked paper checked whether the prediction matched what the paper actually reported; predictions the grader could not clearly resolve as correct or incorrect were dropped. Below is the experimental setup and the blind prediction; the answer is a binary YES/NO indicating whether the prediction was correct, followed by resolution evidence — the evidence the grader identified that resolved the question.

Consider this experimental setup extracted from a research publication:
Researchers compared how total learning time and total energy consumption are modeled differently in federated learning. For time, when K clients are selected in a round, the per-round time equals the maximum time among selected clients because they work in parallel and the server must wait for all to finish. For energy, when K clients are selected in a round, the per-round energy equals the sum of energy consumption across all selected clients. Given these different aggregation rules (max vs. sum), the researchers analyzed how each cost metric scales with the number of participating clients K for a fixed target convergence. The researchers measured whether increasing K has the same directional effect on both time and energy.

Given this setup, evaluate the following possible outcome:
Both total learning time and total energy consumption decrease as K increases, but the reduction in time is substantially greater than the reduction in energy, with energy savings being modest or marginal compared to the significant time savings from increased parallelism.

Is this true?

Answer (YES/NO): NO